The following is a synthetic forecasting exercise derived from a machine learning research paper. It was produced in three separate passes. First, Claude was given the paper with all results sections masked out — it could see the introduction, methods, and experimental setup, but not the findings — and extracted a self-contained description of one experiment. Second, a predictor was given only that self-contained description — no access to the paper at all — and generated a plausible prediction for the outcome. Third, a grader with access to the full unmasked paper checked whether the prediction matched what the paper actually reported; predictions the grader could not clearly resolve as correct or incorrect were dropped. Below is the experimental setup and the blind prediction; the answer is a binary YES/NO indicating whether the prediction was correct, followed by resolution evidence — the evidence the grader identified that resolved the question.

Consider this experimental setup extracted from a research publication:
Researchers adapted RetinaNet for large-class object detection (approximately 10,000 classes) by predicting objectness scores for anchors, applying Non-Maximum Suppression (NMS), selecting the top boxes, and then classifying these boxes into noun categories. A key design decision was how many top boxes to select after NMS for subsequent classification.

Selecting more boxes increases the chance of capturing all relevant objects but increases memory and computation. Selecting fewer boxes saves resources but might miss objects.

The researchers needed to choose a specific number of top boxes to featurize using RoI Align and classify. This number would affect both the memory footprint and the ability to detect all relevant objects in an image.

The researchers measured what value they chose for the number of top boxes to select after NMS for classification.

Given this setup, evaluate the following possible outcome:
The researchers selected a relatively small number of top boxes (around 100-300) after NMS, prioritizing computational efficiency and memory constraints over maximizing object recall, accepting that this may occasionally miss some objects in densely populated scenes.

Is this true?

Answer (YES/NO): YES